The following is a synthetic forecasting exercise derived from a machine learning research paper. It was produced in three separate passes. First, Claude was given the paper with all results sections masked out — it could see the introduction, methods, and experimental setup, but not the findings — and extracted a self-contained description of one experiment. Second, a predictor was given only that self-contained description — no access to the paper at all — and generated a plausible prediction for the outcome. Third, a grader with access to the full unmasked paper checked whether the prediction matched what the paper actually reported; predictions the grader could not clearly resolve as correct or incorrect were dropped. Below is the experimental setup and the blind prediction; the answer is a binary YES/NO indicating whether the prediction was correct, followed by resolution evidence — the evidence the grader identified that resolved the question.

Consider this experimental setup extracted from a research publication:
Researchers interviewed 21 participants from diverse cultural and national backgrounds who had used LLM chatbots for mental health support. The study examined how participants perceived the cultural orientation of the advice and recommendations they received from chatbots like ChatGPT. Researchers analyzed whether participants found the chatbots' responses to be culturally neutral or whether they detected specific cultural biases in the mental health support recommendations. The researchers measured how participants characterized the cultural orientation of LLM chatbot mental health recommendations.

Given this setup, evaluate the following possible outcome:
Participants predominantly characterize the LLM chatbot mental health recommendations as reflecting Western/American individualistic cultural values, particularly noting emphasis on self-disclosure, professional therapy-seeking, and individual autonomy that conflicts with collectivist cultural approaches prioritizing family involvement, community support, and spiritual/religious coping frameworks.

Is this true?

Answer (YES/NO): YES